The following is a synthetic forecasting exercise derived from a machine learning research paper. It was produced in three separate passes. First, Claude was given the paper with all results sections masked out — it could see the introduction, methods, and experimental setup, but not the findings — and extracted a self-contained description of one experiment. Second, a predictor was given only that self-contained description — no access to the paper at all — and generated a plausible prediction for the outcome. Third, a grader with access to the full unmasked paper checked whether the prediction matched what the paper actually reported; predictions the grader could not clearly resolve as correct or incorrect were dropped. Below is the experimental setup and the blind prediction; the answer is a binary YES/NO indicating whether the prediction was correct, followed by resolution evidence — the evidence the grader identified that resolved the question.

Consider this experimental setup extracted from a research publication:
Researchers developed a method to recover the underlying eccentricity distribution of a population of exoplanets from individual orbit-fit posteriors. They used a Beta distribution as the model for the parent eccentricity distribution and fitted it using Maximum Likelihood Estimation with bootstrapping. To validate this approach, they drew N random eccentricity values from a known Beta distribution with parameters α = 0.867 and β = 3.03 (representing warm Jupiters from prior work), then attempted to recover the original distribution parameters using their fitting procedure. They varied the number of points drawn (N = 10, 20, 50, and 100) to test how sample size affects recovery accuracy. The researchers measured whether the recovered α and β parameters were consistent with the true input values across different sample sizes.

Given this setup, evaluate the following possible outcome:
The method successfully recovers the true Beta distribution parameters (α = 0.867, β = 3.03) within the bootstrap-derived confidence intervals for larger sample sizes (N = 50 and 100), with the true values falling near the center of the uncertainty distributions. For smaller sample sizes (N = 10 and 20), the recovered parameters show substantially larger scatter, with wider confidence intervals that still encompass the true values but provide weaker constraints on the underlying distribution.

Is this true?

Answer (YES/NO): YES